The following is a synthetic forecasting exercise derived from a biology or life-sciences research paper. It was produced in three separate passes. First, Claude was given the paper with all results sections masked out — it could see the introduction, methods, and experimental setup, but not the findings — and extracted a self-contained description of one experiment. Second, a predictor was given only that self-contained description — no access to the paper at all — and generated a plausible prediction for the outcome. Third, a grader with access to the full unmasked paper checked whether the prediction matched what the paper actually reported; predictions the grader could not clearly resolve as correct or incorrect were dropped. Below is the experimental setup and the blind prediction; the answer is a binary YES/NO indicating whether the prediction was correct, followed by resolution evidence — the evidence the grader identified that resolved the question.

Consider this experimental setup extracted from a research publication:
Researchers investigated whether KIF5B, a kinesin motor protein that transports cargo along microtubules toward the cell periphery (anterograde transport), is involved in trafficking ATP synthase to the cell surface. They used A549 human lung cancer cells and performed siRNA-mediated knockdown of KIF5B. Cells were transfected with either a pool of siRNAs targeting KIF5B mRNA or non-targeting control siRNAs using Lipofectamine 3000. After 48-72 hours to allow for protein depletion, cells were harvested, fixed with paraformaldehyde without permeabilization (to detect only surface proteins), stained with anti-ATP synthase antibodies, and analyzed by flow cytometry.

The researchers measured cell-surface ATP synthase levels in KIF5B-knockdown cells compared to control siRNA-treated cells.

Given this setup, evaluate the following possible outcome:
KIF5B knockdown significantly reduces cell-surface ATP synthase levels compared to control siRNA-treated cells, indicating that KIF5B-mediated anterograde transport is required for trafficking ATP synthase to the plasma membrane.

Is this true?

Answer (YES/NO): YES